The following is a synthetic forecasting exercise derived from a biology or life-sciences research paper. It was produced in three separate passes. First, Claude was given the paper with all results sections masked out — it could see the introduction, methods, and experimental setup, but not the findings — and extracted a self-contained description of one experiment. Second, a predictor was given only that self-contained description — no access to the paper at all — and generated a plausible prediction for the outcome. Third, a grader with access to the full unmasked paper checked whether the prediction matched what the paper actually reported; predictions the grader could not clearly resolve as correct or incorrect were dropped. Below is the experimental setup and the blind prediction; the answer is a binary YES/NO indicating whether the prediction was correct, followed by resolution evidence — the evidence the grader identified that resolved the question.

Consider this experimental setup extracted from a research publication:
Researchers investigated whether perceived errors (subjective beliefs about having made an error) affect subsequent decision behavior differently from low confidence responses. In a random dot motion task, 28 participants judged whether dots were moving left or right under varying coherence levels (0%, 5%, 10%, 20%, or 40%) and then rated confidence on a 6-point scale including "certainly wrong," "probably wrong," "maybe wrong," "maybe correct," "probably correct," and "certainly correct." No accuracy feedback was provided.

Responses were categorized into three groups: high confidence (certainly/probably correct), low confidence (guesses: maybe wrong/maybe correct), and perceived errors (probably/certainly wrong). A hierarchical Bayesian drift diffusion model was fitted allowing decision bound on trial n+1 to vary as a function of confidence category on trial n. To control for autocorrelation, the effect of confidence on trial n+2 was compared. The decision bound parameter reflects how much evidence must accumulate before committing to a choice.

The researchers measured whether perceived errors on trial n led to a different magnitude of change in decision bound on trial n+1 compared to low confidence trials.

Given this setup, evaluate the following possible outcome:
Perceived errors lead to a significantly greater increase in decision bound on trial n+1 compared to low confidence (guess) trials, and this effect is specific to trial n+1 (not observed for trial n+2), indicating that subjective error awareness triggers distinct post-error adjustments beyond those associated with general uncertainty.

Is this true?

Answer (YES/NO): YES